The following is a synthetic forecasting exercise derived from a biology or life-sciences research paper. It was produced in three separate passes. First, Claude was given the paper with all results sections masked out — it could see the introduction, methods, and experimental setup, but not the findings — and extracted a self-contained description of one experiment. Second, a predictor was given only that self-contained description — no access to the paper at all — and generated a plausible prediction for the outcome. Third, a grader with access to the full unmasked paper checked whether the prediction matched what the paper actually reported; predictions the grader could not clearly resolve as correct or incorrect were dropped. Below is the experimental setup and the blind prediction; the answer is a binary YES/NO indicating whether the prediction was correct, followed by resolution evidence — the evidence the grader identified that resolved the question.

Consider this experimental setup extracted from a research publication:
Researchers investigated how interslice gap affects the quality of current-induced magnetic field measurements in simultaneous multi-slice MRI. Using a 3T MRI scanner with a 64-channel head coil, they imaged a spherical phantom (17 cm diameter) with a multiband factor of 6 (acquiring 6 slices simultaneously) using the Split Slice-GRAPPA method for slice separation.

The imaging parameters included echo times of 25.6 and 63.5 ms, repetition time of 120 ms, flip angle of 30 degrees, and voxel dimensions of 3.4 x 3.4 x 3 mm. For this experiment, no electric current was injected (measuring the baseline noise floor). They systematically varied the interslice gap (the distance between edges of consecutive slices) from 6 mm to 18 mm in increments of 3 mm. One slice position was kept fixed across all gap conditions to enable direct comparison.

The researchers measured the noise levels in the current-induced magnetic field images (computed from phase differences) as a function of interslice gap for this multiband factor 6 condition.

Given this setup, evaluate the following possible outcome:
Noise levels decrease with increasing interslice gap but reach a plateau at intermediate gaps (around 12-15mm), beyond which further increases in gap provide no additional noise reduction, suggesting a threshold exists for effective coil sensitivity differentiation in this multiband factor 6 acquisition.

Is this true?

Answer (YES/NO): NO